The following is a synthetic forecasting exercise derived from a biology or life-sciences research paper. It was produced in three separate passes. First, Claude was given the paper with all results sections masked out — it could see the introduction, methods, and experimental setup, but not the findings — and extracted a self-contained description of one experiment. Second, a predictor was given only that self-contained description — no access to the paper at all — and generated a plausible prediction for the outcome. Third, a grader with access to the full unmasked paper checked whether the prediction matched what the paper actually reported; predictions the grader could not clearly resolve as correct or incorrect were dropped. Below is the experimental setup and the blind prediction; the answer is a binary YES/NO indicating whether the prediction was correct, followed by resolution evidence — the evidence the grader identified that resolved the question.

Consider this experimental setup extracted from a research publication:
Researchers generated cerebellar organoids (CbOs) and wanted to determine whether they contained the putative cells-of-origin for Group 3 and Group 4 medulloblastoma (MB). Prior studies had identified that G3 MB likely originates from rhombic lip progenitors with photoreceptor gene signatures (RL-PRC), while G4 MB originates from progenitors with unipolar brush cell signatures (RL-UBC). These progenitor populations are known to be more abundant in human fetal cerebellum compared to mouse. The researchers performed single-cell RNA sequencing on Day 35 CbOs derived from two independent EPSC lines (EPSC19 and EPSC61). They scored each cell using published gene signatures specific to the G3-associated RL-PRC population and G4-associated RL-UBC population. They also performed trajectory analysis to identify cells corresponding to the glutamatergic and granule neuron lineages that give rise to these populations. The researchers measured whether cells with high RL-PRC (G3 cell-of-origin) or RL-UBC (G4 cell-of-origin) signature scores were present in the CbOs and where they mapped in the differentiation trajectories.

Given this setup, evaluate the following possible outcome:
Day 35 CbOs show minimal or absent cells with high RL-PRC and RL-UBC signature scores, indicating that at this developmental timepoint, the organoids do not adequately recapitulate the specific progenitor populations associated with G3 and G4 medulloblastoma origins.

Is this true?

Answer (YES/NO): NO